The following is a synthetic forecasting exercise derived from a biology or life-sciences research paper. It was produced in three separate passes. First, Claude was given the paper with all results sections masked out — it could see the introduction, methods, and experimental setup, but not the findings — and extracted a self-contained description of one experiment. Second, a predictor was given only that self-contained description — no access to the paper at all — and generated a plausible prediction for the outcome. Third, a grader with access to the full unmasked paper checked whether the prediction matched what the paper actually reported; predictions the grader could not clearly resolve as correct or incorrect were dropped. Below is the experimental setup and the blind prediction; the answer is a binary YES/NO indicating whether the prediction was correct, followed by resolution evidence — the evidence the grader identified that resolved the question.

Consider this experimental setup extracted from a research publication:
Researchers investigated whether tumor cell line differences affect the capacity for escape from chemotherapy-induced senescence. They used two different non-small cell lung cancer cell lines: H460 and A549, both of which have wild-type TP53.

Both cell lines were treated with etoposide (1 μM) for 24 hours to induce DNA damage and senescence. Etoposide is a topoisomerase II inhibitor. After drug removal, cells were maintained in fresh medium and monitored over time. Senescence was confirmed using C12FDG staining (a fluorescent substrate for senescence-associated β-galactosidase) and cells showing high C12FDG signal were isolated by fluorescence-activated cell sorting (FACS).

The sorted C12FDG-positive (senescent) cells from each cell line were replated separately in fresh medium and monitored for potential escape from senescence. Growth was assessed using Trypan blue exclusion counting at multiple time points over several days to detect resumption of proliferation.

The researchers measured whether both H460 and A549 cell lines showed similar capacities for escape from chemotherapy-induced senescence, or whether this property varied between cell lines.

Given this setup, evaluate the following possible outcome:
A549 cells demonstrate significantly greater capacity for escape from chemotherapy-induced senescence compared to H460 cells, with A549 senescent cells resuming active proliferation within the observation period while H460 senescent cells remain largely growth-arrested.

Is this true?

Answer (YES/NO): NO